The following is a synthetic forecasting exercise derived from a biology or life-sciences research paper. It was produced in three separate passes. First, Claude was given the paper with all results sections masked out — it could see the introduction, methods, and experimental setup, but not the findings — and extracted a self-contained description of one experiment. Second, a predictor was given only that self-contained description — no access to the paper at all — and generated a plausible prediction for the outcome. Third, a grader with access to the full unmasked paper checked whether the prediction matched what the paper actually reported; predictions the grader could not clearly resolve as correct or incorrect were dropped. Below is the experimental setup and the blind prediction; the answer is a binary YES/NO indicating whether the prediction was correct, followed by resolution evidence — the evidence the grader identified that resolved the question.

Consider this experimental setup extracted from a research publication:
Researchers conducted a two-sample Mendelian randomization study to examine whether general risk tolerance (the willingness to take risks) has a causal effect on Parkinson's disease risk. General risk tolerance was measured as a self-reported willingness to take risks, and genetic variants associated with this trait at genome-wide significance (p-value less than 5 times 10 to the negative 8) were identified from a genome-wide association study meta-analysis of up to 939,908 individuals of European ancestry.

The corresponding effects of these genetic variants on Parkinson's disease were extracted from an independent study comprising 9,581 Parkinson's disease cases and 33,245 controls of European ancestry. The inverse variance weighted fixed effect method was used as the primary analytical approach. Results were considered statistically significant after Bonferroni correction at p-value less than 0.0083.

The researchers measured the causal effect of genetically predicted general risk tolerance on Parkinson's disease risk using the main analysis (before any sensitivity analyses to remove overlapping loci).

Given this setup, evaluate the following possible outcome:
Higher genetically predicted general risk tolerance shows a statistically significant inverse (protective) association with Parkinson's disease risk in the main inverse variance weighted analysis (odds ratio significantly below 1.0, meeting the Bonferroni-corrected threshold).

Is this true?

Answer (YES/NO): NO